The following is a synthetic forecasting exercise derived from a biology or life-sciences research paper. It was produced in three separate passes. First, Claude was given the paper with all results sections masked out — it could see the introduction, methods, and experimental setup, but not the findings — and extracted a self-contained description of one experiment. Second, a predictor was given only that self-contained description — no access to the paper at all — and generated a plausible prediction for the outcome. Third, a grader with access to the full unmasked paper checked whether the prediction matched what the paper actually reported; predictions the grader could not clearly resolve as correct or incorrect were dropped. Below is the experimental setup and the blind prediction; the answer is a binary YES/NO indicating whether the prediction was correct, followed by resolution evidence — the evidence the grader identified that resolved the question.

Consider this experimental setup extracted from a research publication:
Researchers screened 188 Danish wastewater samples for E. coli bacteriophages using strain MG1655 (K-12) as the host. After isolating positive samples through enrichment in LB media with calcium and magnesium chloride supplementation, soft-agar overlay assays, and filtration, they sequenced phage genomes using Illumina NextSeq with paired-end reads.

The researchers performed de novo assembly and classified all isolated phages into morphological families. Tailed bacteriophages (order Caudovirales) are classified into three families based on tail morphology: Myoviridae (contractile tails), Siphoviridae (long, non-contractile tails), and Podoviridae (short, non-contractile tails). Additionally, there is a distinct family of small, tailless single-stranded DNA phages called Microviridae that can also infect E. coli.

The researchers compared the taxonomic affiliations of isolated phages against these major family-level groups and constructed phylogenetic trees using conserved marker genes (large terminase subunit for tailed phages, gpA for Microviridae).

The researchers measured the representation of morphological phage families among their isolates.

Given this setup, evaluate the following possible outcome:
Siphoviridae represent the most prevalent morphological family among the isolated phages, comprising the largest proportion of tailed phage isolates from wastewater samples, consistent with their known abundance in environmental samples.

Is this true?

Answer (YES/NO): NO